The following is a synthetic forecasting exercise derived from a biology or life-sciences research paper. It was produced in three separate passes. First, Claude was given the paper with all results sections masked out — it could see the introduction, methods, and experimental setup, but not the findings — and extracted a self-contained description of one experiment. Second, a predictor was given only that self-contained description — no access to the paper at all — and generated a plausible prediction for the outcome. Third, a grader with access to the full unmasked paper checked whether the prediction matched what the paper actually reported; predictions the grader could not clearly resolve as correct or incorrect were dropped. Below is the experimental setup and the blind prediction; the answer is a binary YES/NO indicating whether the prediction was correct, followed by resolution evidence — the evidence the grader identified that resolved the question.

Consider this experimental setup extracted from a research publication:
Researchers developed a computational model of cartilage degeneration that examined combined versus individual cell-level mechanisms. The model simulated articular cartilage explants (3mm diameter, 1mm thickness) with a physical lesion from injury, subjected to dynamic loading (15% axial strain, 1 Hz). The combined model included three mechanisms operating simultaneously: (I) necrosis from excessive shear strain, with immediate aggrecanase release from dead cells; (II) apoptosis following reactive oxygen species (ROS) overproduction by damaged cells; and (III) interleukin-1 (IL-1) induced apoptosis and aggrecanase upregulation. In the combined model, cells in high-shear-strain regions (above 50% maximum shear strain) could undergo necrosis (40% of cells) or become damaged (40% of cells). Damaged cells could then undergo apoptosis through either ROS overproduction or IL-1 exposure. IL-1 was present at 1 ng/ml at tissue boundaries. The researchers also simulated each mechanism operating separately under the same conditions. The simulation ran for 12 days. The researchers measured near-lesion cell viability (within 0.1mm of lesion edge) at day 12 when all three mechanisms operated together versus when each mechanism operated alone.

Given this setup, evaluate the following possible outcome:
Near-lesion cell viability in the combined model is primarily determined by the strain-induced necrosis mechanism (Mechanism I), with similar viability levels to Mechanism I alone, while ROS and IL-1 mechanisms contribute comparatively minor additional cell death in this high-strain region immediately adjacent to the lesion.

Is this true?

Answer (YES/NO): NO